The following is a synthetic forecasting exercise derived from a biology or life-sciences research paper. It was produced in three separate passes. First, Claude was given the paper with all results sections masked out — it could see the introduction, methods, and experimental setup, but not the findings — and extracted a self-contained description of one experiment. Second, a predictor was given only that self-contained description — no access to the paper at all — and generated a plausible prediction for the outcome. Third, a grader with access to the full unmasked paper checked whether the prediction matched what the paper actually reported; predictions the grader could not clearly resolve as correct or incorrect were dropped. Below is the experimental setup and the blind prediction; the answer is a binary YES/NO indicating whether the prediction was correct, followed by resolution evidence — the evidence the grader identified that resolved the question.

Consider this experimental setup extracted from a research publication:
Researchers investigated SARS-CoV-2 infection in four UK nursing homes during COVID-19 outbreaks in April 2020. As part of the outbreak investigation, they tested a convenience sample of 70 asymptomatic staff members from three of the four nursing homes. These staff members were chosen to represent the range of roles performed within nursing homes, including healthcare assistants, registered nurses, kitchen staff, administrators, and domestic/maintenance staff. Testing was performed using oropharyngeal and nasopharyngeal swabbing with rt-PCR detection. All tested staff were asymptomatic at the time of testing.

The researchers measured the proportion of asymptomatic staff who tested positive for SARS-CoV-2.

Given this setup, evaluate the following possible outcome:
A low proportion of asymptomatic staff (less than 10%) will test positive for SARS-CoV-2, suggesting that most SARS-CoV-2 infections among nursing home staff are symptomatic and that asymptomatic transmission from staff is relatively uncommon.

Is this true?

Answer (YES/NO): YES